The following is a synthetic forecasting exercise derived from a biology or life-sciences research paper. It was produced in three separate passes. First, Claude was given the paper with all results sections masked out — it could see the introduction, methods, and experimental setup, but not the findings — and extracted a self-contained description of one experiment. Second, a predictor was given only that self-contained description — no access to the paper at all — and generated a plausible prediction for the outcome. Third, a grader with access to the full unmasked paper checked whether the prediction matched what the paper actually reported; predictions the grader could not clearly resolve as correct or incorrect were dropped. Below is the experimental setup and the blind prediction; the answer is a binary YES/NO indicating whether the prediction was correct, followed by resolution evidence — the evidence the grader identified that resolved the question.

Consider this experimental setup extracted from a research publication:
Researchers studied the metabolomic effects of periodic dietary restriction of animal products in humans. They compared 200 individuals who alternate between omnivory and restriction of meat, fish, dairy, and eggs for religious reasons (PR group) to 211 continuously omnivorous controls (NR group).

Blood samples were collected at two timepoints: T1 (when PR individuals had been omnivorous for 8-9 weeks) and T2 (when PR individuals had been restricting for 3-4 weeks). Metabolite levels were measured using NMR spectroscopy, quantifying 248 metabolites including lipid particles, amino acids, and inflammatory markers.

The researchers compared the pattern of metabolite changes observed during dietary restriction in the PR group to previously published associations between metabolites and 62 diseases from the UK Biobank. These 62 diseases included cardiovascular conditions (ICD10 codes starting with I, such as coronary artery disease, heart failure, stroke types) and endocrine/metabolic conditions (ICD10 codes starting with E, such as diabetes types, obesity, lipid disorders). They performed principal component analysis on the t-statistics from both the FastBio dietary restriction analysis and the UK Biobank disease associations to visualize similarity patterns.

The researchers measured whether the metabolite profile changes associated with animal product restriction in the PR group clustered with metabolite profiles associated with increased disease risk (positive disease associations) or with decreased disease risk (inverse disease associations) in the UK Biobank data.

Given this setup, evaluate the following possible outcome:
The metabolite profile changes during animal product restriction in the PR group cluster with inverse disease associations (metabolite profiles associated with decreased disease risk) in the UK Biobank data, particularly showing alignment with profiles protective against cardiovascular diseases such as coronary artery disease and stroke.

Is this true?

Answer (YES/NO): YES